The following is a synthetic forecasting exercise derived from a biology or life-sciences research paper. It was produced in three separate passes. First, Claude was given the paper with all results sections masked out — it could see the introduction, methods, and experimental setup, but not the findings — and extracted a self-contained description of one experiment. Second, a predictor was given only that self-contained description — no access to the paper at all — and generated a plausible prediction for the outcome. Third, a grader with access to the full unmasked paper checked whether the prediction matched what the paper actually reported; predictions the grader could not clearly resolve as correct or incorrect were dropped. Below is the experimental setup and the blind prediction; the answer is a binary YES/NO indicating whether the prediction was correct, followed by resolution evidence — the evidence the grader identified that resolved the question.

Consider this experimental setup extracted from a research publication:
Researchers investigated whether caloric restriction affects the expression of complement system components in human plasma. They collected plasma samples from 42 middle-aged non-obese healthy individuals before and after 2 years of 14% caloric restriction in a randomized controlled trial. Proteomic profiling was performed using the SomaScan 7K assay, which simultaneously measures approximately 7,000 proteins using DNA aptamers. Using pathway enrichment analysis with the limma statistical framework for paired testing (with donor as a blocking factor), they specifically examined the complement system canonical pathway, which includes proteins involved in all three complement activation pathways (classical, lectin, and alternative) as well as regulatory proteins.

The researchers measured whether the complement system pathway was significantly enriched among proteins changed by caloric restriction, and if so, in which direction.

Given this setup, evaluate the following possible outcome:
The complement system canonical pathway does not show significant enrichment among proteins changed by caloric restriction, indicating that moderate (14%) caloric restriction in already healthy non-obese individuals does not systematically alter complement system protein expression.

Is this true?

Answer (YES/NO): NO